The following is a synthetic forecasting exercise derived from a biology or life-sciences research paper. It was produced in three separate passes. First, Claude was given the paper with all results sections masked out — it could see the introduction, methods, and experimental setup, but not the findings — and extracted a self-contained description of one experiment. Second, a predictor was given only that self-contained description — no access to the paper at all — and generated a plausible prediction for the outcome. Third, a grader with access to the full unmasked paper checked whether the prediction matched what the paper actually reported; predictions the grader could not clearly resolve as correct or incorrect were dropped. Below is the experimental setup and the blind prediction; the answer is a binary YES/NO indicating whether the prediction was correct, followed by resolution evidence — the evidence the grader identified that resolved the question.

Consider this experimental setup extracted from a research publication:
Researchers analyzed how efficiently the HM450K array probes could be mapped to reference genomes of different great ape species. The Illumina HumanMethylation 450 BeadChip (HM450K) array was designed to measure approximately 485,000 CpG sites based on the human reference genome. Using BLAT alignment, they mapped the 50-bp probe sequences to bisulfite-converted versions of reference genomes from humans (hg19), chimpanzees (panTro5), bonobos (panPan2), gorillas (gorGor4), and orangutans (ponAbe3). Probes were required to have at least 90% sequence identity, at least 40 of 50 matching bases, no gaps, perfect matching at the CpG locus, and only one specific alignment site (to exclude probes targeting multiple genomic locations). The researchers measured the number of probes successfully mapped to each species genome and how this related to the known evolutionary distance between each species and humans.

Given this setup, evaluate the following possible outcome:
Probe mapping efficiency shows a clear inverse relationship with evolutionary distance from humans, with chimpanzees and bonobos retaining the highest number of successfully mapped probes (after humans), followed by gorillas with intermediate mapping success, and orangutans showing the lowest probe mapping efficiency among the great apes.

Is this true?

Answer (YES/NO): YES